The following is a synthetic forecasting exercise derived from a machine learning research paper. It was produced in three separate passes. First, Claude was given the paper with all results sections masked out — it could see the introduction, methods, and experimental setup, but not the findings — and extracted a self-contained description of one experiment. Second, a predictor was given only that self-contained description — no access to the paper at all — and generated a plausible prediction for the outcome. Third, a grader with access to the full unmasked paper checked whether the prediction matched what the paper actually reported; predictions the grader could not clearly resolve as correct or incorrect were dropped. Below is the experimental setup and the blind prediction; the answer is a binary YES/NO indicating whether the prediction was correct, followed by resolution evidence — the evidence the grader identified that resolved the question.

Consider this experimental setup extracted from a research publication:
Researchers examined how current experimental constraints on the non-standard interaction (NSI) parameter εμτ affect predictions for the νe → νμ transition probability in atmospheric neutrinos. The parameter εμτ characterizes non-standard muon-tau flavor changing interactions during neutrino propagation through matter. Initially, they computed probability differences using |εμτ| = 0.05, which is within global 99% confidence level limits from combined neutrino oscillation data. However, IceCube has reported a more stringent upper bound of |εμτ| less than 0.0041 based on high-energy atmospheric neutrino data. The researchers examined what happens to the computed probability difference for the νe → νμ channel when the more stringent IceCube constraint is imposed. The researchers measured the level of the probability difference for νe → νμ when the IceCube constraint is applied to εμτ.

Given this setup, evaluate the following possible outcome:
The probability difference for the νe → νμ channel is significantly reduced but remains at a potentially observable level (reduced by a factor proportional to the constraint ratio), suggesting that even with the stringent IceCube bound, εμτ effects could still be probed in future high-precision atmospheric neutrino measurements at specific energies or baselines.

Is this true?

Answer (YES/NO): NO